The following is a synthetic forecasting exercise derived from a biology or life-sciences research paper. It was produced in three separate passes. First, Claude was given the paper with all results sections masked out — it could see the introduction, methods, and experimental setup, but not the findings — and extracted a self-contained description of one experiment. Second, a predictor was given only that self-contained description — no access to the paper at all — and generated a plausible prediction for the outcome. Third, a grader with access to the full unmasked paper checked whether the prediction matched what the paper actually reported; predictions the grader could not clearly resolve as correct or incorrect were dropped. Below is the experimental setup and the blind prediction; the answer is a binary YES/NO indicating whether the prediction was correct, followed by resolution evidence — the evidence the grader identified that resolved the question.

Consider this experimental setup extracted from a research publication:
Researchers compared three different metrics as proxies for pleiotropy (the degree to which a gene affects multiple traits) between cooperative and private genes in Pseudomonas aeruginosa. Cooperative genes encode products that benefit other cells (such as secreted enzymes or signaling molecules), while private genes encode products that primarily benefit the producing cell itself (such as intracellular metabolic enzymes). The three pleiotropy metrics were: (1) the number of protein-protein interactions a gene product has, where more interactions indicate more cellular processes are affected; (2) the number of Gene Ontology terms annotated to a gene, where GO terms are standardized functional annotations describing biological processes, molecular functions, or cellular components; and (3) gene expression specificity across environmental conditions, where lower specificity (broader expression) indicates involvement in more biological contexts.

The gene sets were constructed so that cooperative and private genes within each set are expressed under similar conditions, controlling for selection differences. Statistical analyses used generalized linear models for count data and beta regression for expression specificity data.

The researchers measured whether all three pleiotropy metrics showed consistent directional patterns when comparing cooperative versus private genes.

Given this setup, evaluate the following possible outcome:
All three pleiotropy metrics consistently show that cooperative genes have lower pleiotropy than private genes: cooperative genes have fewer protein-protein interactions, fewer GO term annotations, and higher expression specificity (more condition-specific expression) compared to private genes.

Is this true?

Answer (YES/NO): NO